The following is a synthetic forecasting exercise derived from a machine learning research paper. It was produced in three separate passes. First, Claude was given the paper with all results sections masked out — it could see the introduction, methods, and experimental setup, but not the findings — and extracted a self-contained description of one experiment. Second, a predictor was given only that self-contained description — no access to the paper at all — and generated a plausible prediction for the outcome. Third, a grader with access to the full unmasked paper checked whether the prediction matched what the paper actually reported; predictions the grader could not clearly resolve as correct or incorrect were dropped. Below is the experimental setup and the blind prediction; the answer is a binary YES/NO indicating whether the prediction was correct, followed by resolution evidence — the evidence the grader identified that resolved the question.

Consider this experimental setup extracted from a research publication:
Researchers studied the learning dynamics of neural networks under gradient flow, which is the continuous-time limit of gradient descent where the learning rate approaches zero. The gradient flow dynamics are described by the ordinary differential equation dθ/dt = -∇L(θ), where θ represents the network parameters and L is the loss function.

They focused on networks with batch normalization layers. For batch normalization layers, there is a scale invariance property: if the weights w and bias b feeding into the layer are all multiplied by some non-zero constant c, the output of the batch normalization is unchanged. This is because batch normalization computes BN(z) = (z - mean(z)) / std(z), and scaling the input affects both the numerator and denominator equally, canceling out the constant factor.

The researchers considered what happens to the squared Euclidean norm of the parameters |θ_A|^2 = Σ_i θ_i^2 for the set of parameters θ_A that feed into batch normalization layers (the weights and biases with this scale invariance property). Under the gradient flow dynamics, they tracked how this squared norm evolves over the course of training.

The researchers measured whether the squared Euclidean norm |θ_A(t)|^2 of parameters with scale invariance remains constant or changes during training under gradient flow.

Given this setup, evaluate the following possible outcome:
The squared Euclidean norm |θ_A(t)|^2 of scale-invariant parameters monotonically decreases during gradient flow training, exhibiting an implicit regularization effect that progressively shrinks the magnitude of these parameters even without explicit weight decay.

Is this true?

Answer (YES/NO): NO